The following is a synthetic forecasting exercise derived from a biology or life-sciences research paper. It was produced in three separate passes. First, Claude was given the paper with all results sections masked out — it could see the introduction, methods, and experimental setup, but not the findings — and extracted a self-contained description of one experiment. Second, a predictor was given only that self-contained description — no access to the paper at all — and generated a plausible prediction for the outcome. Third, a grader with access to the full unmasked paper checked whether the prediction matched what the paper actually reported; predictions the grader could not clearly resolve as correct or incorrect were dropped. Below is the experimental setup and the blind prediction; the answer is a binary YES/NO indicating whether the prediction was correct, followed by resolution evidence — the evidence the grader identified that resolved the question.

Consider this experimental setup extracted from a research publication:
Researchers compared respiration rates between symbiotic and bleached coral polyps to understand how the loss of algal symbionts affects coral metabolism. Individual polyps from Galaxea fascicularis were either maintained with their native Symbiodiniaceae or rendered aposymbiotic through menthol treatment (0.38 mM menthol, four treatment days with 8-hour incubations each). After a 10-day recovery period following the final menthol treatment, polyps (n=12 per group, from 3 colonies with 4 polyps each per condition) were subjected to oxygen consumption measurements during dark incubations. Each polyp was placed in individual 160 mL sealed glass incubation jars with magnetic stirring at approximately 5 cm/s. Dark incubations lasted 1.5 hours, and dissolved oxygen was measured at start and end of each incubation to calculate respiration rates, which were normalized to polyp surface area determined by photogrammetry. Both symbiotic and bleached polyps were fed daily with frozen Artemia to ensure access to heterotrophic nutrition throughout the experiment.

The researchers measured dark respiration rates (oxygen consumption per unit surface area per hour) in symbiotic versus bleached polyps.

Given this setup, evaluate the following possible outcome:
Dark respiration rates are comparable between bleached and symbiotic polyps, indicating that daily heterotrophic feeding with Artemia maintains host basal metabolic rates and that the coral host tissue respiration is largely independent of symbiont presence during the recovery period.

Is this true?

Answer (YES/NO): NO